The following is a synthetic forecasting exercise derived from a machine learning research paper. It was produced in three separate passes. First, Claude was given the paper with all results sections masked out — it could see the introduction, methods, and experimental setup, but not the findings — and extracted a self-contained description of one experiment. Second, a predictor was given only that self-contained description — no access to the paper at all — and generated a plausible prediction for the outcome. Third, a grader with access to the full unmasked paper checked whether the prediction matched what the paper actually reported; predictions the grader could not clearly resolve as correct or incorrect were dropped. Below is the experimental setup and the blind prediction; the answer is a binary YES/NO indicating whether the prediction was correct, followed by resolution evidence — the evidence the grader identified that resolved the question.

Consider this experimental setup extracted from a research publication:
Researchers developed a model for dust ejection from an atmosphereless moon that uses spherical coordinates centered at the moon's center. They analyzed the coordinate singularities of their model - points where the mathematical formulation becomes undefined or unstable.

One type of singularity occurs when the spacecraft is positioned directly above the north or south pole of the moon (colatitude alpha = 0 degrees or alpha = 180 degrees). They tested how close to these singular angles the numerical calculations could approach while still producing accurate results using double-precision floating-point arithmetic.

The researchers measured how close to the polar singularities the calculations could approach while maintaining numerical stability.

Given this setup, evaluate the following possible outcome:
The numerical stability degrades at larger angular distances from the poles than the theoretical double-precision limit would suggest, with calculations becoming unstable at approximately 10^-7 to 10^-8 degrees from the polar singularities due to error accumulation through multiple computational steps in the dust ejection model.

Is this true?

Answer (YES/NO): NO